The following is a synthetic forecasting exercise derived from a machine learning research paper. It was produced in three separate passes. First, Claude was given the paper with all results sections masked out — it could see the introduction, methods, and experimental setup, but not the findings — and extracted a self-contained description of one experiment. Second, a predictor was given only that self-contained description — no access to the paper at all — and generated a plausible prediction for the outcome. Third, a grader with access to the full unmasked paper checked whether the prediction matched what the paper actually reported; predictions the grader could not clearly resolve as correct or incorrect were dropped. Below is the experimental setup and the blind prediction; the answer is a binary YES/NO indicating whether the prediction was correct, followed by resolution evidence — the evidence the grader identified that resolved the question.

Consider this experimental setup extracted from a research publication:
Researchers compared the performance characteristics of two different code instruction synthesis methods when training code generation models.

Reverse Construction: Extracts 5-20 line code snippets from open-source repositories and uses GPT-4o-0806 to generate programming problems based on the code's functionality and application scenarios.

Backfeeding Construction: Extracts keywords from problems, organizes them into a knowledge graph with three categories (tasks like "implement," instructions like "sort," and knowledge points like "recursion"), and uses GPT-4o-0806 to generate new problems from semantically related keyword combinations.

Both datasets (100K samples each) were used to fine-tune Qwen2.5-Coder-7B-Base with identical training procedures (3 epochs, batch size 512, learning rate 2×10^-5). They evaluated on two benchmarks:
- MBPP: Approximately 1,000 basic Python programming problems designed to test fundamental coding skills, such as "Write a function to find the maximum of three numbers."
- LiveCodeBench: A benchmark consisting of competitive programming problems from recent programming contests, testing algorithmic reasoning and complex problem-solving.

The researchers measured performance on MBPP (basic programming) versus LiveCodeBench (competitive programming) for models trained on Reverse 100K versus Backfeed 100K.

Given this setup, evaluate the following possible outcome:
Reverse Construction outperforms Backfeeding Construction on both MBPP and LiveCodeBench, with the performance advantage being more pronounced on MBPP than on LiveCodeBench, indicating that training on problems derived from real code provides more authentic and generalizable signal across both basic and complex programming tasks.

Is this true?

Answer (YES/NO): NO